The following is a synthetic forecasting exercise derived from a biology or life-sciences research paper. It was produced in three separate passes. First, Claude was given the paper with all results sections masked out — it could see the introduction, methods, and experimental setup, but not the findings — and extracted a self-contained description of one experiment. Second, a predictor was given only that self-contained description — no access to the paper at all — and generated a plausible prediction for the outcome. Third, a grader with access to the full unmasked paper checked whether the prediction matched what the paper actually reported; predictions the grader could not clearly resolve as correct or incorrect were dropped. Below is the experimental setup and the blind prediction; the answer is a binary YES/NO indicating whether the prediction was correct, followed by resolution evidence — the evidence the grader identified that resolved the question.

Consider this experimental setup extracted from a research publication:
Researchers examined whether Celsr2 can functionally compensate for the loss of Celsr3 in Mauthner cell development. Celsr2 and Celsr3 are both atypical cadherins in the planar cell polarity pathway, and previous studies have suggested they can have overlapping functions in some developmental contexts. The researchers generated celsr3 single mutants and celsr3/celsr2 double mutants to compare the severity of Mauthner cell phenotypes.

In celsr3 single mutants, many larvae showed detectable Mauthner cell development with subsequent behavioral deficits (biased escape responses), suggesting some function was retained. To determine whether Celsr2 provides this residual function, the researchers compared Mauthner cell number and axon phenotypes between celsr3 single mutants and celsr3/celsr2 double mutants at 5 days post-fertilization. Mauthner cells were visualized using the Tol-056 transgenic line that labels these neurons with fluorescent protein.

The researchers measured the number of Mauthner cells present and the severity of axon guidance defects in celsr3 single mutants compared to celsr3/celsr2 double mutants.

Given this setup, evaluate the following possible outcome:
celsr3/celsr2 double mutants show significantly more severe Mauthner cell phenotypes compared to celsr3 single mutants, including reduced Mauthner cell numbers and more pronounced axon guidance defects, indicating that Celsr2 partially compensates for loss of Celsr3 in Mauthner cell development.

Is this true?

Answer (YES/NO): YES